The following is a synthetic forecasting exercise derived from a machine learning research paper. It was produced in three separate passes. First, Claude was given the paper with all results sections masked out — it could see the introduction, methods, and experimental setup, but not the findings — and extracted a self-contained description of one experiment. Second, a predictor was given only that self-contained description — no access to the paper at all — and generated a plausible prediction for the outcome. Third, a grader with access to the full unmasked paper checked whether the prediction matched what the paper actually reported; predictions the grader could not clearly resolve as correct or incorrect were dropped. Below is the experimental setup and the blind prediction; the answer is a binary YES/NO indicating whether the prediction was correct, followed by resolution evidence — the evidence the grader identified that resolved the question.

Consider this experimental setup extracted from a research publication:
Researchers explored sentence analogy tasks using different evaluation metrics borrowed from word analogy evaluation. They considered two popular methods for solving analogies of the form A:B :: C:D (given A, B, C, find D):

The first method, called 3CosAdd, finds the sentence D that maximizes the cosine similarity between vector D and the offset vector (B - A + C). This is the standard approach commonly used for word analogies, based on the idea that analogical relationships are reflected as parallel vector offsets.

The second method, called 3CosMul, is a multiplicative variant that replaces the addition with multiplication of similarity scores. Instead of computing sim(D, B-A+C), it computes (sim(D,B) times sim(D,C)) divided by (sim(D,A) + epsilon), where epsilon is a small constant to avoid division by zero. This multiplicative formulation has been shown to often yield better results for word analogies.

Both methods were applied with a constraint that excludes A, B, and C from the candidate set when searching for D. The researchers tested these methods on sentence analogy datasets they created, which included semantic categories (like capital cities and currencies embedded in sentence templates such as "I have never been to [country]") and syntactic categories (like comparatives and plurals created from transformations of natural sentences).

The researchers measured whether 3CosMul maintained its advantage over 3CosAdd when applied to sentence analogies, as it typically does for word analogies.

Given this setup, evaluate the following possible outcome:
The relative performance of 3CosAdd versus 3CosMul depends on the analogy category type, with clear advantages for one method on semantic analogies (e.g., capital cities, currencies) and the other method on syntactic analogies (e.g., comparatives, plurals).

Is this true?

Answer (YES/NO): NO